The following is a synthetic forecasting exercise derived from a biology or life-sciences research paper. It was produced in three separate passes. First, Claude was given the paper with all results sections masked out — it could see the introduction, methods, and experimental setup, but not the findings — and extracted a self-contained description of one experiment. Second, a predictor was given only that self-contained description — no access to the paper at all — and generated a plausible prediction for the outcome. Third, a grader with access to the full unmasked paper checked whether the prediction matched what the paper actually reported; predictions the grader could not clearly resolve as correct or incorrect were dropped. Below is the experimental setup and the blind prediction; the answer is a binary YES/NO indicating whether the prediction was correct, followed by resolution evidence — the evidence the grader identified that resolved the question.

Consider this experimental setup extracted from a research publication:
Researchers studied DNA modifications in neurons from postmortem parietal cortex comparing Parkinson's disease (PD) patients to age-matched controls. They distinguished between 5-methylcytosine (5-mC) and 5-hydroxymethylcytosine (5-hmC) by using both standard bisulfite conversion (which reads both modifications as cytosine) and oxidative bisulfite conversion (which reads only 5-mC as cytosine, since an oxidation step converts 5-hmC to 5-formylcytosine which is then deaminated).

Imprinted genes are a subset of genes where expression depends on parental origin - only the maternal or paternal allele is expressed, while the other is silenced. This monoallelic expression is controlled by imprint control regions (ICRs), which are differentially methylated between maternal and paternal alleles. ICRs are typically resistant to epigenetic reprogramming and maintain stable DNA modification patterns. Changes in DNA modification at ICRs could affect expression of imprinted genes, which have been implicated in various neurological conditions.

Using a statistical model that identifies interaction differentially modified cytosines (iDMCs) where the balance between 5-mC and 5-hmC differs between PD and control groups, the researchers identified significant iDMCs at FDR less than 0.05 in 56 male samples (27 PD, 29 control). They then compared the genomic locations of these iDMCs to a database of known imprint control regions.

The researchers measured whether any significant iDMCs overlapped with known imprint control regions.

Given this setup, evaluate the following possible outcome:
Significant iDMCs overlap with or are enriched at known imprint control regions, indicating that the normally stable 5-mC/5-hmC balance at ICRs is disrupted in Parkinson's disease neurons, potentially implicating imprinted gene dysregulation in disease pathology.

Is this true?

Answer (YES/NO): YES